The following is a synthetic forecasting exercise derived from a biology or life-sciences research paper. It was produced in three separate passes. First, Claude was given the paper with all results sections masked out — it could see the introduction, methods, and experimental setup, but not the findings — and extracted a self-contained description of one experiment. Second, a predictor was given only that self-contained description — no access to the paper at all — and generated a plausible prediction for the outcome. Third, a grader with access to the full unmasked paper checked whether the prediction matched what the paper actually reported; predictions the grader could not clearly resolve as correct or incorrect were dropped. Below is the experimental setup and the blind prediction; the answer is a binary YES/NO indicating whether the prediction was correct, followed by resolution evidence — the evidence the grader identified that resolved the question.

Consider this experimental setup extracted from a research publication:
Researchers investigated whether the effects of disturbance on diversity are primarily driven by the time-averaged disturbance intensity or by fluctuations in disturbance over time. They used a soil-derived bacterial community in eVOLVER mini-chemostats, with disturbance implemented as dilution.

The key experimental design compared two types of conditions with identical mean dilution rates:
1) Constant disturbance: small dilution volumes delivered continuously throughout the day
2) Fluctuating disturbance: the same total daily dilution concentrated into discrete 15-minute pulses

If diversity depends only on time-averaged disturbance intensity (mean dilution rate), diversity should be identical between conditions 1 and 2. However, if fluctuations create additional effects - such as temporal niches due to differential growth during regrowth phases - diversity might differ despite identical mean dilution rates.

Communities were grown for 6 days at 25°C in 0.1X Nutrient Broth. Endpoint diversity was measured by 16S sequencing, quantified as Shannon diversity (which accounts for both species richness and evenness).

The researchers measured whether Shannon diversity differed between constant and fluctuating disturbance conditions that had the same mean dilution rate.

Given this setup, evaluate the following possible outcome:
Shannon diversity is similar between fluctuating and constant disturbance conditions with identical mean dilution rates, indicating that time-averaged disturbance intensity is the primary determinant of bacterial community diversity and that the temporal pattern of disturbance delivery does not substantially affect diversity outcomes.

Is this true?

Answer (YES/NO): NO